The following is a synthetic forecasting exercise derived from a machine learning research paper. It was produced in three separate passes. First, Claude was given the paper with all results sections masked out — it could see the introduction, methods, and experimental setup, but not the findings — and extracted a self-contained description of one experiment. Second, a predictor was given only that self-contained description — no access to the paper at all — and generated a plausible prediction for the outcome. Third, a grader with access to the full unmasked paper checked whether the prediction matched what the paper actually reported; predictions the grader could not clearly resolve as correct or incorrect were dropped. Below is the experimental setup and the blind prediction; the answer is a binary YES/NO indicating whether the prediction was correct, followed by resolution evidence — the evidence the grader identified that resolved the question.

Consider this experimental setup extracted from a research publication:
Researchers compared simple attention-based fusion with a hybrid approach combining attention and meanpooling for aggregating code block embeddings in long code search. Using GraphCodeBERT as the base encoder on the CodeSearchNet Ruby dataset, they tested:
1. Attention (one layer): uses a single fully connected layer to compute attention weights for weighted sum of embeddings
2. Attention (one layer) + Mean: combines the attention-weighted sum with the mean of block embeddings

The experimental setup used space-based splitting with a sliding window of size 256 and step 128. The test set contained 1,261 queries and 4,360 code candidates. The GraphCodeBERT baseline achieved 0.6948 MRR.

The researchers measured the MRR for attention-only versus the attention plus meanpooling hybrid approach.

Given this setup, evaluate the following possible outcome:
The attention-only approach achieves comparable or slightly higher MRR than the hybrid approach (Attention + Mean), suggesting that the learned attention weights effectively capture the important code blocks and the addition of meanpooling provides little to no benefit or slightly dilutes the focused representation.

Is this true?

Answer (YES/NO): NO